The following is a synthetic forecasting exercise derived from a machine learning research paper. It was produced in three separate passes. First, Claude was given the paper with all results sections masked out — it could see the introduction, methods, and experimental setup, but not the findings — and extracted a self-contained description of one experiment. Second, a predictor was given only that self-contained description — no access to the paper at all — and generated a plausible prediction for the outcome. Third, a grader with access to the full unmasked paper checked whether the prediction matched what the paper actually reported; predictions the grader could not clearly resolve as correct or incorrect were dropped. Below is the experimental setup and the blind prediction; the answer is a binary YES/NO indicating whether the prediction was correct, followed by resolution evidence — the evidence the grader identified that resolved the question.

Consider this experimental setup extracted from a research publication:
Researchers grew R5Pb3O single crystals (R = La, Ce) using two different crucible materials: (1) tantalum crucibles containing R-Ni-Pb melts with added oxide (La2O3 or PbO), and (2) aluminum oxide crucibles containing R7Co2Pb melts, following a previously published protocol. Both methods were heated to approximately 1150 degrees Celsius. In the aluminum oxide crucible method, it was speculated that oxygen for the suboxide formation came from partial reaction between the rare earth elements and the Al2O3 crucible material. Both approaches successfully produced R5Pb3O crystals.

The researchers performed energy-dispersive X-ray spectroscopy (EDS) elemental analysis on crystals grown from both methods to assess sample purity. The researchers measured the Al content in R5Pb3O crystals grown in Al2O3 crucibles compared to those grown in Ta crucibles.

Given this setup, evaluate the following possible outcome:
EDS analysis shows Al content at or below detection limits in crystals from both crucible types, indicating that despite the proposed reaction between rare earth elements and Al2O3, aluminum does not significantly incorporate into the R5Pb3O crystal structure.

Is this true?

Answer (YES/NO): NO